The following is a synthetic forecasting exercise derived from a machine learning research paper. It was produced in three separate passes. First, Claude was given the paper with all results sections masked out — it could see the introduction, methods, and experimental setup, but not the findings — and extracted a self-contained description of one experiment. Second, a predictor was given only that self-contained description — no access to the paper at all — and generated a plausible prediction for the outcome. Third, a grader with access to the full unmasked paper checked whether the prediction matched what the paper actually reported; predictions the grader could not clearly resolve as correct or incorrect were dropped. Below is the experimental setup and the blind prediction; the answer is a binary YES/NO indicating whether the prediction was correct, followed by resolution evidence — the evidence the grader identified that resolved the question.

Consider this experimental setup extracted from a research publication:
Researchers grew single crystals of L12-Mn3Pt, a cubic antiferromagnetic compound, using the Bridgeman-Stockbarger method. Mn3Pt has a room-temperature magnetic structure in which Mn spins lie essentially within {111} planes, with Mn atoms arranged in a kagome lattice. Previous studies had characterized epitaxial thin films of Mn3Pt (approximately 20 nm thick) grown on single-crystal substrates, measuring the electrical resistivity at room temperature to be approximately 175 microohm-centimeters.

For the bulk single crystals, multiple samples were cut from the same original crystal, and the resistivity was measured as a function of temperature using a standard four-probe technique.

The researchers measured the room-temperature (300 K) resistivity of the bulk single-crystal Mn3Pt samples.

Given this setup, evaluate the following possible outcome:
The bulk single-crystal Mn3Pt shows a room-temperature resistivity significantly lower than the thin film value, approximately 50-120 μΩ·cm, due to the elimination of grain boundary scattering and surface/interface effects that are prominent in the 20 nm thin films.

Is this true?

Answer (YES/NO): YES